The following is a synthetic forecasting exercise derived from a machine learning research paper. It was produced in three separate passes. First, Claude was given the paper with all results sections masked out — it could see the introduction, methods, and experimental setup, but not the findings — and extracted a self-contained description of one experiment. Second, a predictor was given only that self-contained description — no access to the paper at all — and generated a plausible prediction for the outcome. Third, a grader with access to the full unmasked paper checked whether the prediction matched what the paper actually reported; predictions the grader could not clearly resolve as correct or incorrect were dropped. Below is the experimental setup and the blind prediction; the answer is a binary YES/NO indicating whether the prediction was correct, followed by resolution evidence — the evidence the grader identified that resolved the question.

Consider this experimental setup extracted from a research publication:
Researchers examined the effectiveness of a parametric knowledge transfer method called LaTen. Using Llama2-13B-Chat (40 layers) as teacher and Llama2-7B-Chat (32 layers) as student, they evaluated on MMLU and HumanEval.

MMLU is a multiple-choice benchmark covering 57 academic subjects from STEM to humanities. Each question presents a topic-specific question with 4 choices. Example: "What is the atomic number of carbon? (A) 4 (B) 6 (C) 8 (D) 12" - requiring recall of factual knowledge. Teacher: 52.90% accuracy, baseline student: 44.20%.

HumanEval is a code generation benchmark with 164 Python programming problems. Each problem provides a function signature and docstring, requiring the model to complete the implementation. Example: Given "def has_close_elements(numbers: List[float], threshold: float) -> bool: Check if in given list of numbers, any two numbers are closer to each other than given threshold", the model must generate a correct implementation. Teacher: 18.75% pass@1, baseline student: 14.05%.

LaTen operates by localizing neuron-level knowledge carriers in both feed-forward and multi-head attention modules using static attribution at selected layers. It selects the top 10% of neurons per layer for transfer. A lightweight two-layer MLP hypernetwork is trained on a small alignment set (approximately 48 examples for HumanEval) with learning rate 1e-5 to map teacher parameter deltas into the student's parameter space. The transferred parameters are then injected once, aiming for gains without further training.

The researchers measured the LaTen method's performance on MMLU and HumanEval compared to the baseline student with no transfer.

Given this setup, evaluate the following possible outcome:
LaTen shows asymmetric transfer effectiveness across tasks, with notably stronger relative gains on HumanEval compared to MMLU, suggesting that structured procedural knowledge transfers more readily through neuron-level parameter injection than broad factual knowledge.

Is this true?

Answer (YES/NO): NO